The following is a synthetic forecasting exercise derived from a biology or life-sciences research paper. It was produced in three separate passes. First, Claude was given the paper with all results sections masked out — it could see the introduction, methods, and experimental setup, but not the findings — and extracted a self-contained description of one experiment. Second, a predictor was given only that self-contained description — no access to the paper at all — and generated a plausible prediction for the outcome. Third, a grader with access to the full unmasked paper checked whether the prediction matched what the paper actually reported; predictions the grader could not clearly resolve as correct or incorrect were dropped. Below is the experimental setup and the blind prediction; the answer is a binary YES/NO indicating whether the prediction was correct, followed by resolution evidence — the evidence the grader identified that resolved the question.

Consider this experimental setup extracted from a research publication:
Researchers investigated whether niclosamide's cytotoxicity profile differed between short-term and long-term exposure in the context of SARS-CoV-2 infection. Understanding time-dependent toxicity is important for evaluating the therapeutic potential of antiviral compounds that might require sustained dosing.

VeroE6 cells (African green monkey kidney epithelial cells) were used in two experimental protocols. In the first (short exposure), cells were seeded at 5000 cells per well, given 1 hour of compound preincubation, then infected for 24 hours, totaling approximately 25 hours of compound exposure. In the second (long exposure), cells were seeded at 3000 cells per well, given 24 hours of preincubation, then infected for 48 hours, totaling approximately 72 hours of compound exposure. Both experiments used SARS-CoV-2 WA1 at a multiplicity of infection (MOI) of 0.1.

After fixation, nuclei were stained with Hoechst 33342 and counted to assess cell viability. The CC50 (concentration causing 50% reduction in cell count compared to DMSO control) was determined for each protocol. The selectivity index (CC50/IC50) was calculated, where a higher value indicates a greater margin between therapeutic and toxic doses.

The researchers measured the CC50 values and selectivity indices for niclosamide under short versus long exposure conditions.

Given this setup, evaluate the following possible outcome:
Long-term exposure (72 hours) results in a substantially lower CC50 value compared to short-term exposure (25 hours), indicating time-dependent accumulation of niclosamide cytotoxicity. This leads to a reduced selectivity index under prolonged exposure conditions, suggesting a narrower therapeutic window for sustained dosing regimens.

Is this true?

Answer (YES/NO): YES